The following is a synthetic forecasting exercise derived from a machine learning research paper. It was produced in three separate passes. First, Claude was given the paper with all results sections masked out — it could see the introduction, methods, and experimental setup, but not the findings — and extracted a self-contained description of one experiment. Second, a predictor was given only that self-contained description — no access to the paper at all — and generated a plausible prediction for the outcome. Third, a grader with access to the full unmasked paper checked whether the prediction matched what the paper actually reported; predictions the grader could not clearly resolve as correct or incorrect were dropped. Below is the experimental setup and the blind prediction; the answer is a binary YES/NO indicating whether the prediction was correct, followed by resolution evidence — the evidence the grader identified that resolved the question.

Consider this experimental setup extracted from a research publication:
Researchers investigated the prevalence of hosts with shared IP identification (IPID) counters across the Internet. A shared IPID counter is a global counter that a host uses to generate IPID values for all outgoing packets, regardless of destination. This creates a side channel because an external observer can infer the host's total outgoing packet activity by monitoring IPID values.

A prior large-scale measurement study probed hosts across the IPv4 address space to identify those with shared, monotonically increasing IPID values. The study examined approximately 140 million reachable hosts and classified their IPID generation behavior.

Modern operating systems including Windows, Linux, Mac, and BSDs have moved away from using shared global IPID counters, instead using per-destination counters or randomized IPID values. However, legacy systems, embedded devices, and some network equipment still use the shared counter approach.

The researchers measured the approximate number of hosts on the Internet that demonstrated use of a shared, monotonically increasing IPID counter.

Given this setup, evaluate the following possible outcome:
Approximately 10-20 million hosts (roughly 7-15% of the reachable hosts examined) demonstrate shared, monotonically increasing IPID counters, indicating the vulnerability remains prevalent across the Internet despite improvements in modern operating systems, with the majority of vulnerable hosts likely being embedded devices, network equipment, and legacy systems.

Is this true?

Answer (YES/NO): NO